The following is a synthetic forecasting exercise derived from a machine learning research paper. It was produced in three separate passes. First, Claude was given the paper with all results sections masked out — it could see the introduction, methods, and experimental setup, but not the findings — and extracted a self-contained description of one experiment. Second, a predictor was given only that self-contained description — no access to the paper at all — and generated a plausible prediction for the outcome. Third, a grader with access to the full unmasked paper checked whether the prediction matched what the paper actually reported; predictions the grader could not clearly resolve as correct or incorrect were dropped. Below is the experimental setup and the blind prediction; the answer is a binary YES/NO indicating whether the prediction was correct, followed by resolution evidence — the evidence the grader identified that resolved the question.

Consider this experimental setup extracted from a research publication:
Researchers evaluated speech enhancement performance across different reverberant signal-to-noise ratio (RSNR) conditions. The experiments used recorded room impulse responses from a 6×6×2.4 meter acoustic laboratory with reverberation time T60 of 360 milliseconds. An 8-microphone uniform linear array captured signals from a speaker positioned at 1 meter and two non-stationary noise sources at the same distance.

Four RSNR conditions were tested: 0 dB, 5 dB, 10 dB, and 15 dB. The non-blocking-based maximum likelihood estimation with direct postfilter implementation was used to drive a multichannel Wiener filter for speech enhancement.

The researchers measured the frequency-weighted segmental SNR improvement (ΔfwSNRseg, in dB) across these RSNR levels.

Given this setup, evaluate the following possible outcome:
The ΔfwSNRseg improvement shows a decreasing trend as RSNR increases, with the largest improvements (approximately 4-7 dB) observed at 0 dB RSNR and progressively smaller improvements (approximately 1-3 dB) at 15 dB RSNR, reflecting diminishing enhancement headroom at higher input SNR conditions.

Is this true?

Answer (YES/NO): NO